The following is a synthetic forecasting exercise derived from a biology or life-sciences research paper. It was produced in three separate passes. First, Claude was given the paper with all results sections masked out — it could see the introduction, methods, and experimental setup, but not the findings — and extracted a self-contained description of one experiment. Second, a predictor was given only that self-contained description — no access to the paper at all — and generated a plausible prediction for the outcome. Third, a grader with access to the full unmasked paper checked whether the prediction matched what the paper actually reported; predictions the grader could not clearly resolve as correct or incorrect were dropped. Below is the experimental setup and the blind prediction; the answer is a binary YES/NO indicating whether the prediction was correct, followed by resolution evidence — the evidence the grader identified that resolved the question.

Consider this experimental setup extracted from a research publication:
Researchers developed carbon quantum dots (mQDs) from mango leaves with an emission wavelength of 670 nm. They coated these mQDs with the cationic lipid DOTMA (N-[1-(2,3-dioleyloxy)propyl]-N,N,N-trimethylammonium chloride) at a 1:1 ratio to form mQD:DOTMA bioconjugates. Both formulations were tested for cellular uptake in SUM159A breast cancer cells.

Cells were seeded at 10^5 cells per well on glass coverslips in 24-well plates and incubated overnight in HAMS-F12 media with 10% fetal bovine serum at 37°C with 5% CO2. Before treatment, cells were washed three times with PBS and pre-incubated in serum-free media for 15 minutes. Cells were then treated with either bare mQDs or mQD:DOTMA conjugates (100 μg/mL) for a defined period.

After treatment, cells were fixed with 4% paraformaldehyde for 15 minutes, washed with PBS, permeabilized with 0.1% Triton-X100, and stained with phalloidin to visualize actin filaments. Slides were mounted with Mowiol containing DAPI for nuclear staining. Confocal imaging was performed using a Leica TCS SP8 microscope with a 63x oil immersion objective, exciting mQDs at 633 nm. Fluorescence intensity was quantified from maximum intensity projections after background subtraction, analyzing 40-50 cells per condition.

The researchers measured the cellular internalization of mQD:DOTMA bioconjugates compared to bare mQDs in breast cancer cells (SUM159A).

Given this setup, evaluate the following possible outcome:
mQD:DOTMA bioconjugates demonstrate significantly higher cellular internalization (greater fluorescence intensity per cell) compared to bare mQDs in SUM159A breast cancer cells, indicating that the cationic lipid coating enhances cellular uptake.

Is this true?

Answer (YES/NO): NO